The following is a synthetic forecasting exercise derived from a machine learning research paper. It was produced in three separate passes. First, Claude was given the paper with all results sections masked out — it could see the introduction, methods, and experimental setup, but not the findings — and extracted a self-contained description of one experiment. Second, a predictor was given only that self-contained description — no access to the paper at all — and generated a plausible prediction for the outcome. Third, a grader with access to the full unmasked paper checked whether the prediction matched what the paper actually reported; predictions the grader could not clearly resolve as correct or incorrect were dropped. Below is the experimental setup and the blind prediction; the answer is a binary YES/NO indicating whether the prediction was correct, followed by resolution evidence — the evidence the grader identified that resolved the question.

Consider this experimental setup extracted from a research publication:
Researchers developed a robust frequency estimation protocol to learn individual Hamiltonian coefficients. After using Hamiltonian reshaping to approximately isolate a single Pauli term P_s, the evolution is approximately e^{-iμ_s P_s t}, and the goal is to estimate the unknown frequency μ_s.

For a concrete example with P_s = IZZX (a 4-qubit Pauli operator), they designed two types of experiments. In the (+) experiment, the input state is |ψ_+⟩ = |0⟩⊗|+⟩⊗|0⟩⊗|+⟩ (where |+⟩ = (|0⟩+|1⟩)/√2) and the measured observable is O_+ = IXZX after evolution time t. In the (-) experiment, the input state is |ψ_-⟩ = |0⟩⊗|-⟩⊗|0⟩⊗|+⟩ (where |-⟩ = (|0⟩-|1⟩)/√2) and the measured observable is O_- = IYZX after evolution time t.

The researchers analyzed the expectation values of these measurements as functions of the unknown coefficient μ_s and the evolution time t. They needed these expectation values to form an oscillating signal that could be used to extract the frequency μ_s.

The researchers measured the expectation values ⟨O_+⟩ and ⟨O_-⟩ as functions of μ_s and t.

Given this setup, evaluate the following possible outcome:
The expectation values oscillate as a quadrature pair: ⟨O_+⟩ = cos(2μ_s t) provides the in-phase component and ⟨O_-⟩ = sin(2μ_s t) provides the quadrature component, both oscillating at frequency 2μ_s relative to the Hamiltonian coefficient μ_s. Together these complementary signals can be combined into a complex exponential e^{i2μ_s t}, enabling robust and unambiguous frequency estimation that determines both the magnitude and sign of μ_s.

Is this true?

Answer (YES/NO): YES